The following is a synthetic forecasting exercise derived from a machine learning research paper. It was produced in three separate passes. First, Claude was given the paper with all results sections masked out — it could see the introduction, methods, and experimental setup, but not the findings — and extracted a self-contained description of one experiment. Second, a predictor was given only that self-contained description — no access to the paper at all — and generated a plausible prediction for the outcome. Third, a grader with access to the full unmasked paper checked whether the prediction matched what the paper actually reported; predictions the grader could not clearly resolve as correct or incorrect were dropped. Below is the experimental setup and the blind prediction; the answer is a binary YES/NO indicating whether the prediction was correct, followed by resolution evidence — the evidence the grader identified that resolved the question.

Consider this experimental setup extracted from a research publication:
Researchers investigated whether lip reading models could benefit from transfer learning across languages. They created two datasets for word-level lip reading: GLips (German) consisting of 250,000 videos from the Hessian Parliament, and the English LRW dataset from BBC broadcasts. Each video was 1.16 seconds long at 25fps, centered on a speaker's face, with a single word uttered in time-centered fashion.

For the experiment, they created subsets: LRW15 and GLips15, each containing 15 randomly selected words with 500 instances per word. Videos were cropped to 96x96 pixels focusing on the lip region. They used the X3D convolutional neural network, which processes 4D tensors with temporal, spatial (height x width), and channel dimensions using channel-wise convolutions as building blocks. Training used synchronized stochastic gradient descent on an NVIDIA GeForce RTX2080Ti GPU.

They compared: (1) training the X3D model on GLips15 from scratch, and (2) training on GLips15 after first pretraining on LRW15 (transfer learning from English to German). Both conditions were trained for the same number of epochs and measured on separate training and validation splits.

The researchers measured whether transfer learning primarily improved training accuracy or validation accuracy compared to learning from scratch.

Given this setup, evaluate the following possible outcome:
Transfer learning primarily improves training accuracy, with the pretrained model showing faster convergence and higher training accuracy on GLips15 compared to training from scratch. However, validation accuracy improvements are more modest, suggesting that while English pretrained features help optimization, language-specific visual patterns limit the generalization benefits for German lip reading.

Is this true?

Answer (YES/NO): NO